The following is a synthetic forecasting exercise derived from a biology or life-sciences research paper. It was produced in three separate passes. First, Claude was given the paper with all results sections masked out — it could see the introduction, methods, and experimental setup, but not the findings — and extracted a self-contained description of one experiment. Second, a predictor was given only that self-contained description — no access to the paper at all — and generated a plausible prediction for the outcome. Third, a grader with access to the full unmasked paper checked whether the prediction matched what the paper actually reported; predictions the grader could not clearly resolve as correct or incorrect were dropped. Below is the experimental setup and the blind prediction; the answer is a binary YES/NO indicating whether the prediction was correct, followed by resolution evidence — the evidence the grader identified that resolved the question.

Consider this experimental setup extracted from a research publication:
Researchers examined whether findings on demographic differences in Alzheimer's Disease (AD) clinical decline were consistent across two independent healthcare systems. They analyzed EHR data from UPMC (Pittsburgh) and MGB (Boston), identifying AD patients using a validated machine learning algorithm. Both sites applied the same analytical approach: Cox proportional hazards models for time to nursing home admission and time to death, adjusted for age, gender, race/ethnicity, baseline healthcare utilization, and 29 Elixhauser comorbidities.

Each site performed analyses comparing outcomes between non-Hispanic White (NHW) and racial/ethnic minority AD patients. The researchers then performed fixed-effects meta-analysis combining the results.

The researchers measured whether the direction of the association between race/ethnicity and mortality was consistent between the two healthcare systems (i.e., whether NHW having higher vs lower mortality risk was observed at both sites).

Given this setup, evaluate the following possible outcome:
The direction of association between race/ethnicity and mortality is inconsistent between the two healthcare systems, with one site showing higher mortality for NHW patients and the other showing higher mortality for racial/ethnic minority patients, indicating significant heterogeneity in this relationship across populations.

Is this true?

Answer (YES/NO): NO